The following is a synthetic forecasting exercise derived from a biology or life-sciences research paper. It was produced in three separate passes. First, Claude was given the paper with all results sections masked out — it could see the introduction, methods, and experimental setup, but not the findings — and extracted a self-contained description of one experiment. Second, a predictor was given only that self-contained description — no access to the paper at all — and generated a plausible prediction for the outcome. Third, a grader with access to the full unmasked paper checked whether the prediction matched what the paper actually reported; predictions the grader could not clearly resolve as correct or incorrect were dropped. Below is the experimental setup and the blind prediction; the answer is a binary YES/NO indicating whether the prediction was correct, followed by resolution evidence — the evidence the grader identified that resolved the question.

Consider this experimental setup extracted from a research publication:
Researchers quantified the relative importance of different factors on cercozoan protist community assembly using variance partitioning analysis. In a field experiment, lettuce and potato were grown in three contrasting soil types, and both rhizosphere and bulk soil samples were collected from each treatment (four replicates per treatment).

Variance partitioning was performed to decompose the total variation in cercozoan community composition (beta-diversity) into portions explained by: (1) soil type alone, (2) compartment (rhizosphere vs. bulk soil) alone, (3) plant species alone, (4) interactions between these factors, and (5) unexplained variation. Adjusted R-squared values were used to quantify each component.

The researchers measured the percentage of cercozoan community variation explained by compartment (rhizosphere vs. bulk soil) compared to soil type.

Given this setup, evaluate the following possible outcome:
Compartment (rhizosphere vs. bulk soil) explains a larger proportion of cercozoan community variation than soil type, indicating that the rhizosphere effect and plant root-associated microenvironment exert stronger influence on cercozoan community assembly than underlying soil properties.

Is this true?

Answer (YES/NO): YES